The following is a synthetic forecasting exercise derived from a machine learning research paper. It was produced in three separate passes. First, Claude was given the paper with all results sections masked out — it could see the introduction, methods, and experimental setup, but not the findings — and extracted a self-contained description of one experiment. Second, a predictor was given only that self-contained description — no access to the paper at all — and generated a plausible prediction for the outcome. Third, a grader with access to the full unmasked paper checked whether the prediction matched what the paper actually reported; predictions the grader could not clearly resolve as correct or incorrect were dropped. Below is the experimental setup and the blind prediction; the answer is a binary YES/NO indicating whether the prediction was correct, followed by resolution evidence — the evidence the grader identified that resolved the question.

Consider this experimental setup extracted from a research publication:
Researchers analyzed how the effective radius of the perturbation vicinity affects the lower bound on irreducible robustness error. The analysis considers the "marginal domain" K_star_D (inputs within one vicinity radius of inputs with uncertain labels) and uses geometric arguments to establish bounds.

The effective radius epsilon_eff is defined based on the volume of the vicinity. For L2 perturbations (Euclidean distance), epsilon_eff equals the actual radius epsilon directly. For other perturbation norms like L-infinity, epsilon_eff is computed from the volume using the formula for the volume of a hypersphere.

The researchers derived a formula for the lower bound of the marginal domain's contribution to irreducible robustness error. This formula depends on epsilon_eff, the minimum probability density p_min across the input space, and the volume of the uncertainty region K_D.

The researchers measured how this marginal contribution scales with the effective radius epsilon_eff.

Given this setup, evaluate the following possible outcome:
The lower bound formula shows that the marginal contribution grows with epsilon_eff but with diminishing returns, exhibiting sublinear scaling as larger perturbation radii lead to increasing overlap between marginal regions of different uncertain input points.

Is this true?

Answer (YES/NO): NO